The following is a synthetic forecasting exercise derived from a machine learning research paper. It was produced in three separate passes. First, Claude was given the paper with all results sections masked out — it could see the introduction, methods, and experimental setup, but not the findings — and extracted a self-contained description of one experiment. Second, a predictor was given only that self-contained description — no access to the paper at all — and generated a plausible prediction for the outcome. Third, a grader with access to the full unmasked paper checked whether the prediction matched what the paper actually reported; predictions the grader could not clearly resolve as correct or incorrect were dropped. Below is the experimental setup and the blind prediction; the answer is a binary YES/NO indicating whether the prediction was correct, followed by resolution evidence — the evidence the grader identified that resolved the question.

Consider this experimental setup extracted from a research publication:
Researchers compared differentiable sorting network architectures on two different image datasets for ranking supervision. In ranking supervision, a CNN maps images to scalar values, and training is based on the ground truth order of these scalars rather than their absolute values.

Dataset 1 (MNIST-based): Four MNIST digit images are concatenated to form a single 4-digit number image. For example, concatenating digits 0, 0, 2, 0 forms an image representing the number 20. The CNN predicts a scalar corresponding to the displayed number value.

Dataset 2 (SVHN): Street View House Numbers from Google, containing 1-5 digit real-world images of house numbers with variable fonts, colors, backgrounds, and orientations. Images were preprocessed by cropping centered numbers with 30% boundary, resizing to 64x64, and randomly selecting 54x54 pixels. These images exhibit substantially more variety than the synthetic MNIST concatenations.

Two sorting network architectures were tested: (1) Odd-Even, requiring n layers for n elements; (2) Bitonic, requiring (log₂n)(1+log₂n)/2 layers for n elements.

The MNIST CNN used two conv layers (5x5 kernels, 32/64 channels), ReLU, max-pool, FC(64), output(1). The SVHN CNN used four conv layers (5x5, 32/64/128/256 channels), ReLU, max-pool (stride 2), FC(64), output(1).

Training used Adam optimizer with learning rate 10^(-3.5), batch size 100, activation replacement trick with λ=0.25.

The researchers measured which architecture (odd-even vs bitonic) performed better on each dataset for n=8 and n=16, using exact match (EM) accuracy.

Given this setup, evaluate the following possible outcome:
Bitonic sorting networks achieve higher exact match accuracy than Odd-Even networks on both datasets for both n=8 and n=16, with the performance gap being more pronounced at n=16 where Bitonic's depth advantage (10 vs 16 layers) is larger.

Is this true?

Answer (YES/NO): NO